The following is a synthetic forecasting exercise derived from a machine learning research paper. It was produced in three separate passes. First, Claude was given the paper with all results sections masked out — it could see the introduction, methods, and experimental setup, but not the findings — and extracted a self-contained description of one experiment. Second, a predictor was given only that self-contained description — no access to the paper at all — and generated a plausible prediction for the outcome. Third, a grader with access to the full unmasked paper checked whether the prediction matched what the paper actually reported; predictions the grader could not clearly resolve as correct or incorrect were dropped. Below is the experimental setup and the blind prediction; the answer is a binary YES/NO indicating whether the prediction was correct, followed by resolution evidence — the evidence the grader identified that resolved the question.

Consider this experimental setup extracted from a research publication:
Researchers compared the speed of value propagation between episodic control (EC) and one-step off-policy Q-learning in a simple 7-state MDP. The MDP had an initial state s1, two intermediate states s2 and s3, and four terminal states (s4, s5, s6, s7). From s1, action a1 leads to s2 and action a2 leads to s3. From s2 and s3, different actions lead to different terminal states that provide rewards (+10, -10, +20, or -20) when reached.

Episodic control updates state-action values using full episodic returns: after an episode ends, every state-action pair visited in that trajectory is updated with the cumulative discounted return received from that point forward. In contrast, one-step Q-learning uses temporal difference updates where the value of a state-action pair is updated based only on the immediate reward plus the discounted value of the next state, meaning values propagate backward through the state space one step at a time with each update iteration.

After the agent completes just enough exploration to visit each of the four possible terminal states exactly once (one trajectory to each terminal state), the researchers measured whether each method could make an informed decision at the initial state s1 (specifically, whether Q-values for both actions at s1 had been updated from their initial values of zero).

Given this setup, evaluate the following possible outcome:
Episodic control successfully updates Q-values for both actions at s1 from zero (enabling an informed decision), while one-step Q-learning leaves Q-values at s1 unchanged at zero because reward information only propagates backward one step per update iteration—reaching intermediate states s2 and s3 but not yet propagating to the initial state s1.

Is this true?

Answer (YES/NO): YES